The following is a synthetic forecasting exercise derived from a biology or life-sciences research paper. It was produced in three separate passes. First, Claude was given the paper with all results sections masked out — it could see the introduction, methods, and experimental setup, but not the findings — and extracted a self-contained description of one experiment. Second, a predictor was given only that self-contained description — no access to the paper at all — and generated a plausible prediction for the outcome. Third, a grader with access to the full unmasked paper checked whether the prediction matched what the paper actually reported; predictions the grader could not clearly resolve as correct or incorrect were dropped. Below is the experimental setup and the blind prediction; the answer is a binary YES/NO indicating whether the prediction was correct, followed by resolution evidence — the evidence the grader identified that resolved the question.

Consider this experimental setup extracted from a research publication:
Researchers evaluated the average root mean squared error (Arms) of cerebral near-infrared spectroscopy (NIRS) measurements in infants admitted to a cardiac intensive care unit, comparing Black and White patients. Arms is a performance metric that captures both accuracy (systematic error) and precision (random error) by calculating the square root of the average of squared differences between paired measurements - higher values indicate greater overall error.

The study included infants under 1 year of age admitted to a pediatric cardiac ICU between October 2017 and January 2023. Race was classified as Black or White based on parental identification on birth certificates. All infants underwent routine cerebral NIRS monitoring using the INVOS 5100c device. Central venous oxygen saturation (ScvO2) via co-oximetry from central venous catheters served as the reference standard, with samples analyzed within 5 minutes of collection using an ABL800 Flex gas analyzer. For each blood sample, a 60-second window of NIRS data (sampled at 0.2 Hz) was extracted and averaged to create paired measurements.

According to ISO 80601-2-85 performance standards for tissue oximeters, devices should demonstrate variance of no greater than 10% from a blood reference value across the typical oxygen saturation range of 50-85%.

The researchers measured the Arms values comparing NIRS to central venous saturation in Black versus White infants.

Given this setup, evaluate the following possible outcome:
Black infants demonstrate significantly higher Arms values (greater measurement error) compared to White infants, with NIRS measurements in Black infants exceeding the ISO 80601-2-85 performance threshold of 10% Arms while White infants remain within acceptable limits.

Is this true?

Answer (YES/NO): NO